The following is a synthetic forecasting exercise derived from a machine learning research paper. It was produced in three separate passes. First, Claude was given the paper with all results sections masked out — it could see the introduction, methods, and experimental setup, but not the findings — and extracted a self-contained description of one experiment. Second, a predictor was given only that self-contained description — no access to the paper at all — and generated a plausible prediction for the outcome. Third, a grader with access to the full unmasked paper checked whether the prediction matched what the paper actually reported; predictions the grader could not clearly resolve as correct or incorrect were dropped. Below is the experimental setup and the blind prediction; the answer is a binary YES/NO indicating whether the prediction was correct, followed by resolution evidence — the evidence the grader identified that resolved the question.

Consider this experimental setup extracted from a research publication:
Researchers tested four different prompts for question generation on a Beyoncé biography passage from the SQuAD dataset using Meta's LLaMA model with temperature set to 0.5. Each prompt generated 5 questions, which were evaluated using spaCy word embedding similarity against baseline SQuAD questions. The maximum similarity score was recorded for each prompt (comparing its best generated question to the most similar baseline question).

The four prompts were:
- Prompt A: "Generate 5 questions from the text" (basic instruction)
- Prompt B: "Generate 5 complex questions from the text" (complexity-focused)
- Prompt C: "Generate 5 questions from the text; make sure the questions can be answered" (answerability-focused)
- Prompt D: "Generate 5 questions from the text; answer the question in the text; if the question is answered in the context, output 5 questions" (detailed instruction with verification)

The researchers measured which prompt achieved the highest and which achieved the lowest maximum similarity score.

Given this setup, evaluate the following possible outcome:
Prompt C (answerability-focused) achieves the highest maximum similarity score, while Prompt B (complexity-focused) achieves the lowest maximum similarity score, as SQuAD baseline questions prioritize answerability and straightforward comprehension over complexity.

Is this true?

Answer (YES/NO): NO